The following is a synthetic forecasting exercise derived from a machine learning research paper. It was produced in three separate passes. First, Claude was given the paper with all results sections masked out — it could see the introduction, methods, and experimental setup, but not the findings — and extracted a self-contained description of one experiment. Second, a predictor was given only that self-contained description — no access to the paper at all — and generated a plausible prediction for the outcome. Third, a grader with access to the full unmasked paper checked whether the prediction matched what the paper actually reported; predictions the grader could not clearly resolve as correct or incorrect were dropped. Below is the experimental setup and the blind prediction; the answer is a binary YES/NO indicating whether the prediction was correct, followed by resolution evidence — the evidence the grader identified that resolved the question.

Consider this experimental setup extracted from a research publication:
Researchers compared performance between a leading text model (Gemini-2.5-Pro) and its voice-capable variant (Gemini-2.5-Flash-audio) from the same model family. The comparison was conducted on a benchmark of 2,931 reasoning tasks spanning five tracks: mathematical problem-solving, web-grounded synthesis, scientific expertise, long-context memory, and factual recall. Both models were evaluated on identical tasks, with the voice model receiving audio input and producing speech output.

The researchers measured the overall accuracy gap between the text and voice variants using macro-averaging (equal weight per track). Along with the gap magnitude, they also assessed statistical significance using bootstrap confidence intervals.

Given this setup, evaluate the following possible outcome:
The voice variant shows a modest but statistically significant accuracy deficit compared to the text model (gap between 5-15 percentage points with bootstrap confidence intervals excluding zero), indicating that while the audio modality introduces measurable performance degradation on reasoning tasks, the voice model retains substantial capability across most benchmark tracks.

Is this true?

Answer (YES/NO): NO